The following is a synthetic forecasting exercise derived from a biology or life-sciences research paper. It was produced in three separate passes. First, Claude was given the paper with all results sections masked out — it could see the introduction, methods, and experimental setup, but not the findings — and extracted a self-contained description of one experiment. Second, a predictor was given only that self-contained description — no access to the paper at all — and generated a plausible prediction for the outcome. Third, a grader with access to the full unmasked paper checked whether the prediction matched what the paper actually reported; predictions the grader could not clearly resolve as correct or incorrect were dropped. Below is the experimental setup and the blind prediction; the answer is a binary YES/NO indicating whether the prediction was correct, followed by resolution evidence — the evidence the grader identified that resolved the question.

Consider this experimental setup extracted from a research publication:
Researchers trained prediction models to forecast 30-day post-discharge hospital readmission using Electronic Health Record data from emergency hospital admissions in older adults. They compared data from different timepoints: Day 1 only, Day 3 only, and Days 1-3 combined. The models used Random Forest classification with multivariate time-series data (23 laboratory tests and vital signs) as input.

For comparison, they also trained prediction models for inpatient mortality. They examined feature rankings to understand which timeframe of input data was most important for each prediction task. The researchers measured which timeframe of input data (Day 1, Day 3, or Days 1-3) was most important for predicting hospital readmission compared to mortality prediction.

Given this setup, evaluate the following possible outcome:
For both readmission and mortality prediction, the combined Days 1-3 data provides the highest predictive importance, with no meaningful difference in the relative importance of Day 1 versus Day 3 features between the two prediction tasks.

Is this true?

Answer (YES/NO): NO